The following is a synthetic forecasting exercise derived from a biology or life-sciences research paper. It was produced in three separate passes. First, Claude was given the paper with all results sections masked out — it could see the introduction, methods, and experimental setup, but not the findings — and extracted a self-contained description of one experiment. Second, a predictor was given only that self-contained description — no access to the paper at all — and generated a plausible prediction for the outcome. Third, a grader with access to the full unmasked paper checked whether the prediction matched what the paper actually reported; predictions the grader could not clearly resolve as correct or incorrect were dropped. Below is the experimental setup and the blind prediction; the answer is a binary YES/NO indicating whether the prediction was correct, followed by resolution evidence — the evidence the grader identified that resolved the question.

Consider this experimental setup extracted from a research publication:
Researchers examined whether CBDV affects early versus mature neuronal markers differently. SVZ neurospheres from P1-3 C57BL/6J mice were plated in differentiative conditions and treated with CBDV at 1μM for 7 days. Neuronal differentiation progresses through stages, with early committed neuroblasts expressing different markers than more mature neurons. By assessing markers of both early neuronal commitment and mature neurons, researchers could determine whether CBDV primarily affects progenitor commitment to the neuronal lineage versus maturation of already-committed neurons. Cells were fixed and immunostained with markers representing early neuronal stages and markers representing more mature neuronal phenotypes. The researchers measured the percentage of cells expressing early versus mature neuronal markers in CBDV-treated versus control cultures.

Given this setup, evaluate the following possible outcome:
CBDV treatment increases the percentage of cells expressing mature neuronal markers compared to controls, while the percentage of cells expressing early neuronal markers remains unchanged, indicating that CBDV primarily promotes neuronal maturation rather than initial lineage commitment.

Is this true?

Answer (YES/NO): NO